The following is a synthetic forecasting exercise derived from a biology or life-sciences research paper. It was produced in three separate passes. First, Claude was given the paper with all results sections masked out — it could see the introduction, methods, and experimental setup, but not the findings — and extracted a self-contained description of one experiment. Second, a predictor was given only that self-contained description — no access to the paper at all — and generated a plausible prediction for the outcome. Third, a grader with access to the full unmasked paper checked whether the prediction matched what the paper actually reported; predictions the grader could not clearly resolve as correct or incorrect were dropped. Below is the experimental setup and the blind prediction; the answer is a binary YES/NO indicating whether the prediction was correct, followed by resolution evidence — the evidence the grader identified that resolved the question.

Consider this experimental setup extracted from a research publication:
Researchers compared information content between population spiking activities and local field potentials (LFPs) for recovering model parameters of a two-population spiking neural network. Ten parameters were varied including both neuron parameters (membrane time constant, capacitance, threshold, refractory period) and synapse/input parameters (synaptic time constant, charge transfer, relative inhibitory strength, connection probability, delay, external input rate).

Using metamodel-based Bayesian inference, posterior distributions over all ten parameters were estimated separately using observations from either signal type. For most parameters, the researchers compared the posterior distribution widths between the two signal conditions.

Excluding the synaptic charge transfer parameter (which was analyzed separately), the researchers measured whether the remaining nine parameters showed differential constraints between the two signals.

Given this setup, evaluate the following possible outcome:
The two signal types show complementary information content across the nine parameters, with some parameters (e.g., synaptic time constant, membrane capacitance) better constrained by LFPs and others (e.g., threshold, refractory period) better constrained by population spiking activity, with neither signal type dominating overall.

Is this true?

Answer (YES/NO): NO